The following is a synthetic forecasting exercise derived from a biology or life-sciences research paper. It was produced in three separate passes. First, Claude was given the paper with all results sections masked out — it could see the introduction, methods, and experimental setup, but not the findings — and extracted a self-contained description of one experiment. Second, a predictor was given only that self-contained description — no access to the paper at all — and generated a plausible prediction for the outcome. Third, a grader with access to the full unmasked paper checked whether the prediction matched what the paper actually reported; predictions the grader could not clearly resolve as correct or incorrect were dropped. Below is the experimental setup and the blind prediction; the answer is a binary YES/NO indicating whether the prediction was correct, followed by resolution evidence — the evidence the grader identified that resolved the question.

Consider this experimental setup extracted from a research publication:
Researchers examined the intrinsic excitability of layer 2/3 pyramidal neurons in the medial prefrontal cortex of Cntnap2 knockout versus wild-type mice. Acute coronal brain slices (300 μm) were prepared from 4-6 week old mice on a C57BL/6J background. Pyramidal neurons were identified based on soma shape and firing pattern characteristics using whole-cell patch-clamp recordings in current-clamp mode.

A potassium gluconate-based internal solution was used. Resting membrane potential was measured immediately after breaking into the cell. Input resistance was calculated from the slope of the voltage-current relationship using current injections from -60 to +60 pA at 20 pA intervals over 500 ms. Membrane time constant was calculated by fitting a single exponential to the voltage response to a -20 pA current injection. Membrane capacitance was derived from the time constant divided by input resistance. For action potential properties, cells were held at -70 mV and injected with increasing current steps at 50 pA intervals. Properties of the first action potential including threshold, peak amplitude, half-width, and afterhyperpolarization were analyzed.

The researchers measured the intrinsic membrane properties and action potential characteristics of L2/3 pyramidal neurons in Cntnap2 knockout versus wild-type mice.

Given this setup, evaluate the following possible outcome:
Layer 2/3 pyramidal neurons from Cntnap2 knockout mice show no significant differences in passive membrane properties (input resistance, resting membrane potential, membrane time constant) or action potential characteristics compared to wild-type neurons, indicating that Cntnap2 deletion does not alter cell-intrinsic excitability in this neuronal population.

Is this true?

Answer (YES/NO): YES